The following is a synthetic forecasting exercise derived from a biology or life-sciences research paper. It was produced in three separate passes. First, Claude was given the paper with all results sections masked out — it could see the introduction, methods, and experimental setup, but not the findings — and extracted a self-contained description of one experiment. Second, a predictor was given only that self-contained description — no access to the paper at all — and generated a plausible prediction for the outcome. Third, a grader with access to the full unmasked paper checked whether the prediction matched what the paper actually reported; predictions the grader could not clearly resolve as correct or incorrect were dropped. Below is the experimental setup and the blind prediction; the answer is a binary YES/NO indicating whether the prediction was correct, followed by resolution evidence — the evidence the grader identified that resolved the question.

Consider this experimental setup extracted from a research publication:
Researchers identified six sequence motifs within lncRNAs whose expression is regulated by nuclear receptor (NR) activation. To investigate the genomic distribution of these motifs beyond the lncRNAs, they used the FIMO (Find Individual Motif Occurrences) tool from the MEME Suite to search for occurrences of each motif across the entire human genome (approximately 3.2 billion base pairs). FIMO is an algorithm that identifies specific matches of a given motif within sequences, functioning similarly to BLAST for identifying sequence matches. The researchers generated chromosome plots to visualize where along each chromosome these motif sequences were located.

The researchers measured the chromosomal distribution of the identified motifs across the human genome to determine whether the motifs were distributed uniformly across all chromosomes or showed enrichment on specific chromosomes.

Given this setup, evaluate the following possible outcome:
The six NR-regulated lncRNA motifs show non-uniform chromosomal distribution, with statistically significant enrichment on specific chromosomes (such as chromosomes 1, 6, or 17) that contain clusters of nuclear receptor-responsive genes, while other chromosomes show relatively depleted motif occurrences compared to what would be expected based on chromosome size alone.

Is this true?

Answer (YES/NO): NO